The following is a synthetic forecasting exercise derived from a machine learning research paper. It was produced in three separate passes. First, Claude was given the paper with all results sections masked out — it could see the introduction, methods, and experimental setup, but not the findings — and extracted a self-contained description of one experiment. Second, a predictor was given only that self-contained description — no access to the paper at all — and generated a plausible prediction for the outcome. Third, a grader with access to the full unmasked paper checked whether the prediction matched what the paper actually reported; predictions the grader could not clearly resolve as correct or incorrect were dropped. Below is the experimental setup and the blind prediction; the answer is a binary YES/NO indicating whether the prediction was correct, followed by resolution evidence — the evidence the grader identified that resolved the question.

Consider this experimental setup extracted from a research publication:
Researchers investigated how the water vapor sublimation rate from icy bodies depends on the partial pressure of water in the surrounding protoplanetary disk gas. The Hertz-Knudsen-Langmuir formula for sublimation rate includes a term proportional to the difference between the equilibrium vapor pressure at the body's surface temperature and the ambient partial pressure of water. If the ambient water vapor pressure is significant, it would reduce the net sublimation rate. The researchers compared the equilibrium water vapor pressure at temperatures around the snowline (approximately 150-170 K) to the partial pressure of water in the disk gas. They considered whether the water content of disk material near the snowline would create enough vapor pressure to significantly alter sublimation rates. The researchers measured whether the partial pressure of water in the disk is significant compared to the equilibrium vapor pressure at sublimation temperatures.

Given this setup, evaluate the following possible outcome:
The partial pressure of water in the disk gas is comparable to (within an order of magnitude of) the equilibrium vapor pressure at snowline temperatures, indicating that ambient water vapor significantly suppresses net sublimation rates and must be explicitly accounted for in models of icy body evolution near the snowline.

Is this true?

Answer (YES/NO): NO